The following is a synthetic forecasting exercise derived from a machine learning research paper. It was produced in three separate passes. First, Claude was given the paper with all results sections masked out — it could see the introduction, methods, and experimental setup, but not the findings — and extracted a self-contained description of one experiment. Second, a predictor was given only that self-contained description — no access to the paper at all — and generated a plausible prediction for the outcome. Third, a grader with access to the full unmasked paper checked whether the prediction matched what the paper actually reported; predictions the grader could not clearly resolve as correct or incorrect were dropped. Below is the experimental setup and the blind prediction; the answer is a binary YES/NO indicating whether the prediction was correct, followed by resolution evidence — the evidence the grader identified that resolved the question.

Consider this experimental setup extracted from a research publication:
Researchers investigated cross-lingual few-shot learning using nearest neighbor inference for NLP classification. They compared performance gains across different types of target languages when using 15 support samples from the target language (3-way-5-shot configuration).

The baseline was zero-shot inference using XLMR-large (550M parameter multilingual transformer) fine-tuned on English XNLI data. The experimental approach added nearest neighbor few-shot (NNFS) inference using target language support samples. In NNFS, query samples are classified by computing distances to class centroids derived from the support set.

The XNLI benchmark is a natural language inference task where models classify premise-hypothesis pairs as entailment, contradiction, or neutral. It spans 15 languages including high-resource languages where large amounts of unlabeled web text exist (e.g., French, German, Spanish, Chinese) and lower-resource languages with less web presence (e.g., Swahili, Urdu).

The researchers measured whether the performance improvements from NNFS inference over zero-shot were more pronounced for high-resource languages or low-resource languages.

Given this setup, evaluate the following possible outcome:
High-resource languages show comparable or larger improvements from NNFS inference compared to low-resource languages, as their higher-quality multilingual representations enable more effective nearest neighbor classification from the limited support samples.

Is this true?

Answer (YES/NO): NO